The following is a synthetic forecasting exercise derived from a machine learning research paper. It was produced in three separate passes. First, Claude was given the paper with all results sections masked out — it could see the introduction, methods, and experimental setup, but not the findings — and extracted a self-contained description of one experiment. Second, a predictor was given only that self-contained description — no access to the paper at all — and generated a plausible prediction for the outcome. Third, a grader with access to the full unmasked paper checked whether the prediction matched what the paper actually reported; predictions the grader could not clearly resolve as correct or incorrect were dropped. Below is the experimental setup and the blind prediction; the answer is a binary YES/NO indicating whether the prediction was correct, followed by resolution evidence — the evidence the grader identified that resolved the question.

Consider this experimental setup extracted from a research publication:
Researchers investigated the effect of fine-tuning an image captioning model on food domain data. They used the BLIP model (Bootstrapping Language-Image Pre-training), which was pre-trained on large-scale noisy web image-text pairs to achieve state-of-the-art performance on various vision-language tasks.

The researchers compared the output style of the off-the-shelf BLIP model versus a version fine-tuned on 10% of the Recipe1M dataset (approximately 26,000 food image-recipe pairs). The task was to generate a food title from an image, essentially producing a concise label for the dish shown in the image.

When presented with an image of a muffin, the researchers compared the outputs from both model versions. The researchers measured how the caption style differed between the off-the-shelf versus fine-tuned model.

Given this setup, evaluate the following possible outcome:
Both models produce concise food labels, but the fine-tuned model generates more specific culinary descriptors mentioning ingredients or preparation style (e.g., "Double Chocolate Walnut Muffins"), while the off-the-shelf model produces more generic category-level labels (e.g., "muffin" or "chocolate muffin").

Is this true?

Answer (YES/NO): NO